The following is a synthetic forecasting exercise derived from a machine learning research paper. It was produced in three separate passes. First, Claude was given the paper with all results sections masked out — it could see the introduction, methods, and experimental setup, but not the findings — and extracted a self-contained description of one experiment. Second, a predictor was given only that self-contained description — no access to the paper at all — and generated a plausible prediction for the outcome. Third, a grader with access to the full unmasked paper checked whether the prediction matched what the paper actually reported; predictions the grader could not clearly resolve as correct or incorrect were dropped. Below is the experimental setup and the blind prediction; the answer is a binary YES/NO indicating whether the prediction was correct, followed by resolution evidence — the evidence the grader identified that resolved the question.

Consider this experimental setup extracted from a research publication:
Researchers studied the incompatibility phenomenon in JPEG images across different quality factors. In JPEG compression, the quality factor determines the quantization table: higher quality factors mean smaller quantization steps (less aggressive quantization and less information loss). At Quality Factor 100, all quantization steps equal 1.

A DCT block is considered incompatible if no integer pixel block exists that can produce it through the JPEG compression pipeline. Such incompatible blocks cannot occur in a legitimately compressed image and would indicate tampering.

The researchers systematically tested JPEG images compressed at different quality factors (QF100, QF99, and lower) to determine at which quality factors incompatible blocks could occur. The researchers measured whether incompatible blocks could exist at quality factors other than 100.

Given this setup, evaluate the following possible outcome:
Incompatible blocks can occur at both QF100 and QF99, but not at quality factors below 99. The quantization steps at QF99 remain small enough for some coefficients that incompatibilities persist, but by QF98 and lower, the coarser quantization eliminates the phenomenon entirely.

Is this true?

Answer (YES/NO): NO